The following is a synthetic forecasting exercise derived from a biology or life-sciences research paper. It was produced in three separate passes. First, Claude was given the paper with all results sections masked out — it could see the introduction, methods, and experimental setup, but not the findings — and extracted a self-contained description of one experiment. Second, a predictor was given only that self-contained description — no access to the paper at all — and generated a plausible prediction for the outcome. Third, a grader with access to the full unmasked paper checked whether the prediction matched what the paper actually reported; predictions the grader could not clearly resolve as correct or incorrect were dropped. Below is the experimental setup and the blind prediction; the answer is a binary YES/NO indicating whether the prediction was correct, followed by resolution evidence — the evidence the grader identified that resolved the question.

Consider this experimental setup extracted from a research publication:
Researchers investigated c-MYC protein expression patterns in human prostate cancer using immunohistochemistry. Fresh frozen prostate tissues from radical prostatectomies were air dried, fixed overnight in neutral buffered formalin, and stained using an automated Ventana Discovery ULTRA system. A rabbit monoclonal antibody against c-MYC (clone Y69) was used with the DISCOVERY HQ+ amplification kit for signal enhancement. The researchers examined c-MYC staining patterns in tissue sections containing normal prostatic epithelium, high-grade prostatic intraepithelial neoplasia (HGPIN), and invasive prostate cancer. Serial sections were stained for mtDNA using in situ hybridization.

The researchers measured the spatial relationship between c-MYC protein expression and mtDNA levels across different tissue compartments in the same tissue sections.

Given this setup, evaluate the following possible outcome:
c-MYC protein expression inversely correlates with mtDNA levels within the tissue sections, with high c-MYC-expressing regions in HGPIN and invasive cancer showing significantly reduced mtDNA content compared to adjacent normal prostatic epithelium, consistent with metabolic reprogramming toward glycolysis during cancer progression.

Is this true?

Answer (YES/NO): NO